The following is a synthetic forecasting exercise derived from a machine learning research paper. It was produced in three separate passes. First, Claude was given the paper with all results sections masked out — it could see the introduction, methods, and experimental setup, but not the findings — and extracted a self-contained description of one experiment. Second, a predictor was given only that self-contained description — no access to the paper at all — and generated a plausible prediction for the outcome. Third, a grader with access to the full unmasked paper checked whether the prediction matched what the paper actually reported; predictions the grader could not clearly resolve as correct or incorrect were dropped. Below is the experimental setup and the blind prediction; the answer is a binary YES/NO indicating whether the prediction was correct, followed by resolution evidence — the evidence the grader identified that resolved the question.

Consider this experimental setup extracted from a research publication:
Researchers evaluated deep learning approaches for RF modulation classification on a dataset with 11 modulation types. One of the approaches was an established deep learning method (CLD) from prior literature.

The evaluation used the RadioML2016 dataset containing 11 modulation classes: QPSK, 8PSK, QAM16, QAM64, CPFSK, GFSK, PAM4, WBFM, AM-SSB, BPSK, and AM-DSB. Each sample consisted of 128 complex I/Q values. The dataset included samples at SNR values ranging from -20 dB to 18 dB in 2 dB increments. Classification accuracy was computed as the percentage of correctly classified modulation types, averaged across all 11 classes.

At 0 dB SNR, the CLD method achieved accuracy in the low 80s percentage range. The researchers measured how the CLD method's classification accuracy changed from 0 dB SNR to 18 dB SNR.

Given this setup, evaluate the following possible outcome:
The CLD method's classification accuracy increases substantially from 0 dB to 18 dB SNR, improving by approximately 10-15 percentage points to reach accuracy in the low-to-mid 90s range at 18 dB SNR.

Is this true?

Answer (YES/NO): NO